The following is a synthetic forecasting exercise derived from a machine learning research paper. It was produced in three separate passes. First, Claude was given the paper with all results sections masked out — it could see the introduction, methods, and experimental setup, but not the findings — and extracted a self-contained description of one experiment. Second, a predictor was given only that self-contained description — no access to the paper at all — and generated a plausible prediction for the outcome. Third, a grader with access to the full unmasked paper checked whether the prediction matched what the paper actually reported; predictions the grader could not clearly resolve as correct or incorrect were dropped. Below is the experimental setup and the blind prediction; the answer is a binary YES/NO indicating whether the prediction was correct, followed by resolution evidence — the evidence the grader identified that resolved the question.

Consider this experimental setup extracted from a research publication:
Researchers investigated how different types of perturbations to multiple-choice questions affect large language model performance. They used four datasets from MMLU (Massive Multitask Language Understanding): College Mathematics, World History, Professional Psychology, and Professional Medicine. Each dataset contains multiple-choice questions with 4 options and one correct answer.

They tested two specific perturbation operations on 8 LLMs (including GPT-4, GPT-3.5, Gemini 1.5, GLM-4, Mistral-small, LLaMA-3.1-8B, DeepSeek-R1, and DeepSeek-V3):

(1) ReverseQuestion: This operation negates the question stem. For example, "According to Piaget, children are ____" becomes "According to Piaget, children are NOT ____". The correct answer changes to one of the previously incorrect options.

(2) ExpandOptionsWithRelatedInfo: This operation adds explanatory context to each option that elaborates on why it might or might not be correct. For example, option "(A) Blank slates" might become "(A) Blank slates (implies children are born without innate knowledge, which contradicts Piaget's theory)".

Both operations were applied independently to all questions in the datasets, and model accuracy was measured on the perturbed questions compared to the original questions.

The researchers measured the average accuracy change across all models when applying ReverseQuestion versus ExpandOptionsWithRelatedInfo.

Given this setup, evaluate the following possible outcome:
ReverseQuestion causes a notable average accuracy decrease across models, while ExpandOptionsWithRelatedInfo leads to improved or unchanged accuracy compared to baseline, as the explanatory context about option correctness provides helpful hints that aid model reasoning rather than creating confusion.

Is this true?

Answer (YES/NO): YES